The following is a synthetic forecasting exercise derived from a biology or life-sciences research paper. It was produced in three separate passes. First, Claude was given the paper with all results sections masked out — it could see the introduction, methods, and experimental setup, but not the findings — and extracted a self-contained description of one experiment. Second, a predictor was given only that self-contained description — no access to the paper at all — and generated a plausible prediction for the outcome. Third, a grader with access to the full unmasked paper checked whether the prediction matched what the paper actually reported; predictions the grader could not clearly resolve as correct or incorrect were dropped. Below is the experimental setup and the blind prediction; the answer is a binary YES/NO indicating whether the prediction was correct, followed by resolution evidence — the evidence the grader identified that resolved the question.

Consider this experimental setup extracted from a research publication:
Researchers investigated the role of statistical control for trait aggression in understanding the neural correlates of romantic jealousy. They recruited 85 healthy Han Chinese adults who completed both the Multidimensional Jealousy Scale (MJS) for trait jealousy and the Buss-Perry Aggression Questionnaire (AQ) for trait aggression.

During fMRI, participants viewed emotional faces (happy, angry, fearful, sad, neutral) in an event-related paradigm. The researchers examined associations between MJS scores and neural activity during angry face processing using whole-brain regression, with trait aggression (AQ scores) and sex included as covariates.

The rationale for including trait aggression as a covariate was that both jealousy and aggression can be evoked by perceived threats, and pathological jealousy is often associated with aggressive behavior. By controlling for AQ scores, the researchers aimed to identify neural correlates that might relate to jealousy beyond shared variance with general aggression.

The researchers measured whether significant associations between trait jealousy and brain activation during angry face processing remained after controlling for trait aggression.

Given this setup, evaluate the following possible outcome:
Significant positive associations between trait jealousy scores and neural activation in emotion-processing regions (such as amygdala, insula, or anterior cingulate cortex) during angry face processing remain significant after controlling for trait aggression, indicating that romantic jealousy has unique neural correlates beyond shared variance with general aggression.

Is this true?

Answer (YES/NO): YES